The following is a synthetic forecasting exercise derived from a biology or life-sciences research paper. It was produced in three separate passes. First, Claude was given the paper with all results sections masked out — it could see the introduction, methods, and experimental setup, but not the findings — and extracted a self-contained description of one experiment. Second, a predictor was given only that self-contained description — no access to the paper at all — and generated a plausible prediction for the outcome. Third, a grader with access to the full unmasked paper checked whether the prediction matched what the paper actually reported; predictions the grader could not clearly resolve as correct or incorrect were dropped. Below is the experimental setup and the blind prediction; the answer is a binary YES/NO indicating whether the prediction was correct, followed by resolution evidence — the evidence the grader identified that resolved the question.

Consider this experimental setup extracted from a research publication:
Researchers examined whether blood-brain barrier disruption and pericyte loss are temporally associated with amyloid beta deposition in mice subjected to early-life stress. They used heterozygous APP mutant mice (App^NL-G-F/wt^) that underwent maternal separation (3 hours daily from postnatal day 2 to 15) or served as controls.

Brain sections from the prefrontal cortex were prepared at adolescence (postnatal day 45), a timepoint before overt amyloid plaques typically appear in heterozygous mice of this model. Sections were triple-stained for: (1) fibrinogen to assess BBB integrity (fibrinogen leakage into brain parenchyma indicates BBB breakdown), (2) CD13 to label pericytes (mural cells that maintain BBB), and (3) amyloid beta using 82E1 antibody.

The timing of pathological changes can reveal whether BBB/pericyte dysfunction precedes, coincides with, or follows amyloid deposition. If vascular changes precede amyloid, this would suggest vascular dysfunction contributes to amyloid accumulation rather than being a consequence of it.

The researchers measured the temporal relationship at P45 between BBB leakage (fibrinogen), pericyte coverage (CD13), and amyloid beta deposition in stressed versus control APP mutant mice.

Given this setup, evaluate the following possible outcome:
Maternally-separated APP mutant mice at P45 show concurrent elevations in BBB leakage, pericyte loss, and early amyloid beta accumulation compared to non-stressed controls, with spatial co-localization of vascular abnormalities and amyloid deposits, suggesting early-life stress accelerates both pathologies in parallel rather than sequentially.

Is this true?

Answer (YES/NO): NO